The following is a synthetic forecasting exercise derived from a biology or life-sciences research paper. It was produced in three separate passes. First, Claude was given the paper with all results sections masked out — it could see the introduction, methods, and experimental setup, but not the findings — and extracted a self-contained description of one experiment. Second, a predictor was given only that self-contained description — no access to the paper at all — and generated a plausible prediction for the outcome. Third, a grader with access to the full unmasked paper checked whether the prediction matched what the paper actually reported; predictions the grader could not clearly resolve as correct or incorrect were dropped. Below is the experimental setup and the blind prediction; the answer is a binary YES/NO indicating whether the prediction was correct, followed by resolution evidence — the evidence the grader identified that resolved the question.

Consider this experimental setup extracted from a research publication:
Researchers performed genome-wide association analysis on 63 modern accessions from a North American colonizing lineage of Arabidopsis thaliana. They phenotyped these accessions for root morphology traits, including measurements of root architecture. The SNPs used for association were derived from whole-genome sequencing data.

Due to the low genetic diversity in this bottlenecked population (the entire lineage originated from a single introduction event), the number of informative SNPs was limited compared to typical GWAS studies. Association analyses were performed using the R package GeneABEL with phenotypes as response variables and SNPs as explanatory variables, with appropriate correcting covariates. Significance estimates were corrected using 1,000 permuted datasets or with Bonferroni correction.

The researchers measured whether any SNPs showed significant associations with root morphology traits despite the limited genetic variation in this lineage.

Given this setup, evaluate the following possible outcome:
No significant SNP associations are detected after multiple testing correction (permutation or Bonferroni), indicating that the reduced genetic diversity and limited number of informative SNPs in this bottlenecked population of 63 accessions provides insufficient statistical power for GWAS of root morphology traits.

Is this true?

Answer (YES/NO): NO